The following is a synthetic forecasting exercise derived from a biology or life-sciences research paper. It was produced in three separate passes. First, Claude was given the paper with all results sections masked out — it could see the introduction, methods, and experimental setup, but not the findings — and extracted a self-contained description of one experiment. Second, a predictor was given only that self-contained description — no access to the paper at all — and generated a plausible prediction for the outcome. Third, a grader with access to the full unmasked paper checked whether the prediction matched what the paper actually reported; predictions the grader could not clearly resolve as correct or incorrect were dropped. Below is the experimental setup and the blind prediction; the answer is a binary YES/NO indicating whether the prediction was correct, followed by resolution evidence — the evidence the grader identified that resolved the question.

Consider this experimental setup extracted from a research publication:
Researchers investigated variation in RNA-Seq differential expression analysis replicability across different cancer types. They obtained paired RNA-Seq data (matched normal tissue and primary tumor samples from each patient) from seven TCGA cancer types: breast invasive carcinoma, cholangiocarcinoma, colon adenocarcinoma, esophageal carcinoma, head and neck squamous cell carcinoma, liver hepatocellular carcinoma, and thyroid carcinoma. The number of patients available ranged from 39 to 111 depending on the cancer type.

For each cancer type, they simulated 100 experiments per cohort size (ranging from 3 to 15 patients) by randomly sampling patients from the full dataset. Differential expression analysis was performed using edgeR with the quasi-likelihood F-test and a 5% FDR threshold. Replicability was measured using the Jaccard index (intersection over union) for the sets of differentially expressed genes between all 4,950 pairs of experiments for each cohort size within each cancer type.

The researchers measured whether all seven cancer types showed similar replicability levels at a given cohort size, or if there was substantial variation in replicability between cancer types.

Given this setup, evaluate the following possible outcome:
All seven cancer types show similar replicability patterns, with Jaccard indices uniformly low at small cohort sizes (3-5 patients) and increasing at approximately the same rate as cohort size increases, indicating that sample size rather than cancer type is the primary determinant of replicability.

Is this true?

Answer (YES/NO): NO